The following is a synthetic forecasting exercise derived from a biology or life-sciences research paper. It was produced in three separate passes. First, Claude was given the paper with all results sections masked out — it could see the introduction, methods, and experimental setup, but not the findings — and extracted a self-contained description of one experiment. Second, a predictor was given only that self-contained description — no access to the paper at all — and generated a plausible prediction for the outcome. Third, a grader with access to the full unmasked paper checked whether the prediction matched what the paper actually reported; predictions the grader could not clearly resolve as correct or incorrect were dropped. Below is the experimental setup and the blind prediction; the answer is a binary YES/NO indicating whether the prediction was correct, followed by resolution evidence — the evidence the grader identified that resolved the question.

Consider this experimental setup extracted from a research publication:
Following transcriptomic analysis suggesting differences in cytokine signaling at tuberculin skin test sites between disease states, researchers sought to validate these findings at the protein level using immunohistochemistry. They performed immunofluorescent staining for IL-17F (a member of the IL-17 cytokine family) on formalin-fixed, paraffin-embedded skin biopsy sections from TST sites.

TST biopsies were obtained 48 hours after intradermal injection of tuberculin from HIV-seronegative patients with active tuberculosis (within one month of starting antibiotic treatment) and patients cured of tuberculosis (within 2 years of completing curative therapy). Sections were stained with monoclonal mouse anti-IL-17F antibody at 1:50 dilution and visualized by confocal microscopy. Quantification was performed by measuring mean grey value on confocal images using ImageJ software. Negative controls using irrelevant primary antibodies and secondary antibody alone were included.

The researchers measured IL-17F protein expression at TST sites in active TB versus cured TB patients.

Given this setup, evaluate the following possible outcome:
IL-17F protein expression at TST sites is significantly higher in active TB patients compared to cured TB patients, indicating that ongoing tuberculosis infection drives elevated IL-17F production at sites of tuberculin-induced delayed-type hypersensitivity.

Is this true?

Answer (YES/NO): YES